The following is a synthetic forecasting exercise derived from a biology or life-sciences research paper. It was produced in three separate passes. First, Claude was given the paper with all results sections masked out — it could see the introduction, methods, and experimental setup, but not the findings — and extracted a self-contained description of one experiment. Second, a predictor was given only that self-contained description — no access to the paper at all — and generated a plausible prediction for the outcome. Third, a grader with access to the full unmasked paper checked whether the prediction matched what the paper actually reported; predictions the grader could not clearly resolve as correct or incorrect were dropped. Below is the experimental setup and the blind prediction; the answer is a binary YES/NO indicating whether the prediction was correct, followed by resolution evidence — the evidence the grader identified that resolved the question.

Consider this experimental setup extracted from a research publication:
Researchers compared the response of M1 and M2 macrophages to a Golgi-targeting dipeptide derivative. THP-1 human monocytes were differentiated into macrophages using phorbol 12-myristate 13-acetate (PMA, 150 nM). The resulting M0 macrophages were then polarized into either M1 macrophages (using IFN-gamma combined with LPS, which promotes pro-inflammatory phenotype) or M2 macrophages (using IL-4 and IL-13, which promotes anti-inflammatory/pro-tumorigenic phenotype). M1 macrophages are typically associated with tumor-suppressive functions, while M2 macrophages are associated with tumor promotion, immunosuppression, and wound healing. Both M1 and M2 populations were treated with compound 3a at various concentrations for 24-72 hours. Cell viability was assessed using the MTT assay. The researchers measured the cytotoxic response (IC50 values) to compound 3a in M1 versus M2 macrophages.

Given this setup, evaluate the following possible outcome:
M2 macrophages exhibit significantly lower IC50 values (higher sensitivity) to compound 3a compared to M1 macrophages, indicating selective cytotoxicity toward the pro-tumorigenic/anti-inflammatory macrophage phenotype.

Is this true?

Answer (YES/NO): YES